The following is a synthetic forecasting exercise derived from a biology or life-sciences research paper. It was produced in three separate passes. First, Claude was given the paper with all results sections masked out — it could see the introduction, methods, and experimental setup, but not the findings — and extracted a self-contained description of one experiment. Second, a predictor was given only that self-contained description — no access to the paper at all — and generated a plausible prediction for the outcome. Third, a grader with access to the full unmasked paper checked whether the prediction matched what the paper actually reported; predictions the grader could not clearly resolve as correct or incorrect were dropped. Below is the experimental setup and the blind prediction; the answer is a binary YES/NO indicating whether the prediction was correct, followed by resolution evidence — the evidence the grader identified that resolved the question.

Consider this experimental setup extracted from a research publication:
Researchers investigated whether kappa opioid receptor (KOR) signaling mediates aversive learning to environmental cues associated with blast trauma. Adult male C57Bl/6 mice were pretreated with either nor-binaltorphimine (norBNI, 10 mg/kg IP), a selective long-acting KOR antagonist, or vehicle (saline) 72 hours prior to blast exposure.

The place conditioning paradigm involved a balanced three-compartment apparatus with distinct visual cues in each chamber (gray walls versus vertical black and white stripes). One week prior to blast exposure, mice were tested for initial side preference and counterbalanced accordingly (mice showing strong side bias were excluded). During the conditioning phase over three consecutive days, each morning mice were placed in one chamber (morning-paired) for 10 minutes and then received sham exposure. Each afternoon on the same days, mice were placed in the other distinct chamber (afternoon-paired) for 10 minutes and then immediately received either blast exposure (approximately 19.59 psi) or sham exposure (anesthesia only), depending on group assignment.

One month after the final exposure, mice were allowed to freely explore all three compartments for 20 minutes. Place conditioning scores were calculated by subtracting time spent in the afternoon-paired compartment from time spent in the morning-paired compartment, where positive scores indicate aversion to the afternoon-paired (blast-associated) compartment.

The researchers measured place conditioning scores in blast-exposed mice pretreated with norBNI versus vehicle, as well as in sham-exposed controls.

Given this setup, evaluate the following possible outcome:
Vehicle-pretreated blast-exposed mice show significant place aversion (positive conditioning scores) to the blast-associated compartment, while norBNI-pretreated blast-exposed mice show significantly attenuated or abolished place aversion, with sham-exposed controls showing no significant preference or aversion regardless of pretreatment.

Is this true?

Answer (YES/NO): YES